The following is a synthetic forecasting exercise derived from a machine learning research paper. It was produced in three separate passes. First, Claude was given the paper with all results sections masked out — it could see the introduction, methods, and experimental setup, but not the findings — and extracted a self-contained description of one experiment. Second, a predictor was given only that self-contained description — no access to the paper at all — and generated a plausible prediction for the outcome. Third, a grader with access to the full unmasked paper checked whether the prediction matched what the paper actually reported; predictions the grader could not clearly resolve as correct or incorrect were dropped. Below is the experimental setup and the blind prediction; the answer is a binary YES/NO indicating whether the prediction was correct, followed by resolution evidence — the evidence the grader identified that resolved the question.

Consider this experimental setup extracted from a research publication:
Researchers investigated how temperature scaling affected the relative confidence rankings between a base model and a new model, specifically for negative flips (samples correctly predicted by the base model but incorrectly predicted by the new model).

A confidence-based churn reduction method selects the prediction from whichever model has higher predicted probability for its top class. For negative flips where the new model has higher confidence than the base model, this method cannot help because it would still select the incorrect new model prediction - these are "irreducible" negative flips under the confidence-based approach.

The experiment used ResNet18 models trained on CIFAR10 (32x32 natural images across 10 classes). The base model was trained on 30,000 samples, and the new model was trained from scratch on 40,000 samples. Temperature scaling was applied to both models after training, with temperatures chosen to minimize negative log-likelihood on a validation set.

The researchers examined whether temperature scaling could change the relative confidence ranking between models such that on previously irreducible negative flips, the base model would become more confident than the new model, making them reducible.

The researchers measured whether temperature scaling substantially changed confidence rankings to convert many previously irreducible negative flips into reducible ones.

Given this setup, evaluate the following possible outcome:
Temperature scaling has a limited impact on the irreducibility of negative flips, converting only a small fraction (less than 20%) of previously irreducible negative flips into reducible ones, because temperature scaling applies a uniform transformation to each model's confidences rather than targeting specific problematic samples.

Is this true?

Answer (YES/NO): YES